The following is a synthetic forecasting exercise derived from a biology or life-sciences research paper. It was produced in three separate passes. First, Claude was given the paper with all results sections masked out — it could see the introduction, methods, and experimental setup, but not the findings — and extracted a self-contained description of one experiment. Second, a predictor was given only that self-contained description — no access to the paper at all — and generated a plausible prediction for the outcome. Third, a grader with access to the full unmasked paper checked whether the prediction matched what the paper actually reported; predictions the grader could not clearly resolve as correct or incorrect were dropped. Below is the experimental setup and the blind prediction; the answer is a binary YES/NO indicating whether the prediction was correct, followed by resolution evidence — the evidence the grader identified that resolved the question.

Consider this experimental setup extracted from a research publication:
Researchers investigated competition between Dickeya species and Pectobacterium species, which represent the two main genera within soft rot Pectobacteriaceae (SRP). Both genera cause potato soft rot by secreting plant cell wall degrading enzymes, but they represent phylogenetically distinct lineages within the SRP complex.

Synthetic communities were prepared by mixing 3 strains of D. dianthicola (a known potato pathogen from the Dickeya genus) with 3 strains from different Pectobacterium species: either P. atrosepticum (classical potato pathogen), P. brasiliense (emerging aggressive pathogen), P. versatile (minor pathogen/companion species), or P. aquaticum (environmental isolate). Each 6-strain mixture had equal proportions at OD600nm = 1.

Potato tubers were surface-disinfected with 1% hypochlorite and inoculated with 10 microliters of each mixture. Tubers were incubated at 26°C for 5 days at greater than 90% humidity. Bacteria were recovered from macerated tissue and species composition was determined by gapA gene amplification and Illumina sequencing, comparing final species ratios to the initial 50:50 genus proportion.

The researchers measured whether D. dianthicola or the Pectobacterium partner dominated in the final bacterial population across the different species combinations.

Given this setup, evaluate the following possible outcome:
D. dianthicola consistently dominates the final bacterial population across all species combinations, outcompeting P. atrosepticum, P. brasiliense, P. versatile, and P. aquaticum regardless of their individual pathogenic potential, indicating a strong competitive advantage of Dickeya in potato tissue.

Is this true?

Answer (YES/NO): NO